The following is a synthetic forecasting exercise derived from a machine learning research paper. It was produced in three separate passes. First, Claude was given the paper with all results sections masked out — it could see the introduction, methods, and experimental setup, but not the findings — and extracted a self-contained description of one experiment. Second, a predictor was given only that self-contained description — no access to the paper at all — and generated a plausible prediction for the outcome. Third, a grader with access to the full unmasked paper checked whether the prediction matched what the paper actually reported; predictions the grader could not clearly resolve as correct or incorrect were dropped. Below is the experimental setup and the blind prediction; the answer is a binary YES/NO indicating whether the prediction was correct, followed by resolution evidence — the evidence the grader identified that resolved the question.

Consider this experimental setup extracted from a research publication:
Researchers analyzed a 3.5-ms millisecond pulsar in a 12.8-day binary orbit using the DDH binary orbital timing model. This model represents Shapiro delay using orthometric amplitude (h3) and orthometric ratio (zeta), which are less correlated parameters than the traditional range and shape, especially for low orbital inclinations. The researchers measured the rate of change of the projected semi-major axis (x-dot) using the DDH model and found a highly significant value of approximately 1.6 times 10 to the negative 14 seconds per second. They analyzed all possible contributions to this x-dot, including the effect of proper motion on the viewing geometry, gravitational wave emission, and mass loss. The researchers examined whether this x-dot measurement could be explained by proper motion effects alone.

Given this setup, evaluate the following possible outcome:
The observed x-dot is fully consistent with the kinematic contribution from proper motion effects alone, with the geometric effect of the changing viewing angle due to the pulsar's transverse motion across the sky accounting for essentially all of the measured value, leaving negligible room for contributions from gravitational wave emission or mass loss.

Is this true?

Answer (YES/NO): YES